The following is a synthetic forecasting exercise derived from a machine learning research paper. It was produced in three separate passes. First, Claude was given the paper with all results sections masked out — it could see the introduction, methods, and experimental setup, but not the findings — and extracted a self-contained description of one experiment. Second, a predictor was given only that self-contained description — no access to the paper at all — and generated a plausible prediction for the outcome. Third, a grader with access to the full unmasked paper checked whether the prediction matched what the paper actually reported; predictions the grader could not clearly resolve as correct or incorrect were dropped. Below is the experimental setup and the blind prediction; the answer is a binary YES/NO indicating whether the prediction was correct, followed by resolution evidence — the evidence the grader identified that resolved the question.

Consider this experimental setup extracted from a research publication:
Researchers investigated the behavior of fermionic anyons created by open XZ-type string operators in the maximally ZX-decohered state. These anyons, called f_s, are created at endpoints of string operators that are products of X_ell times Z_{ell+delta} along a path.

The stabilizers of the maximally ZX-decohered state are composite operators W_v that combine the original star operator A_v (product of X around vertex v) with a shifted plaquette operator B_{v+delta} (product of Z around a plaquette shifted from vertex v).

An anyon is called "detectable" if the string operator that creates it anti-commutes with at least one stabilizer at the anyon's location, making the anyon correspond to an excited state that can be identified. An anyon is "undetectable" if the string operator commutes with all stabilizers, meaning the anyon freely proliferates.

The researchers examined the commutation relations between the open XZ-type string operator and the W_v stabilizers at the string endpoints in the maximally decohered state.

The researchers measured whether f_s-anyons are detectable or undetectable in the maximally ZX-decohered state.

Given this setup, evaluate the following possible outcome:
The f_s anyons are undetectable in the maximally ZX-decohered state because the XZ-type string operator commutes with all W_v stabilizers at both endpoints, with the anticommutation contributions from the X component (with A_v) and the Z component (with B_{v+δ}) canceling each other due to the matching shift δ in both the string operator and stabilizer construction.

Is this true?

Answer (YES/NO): NO